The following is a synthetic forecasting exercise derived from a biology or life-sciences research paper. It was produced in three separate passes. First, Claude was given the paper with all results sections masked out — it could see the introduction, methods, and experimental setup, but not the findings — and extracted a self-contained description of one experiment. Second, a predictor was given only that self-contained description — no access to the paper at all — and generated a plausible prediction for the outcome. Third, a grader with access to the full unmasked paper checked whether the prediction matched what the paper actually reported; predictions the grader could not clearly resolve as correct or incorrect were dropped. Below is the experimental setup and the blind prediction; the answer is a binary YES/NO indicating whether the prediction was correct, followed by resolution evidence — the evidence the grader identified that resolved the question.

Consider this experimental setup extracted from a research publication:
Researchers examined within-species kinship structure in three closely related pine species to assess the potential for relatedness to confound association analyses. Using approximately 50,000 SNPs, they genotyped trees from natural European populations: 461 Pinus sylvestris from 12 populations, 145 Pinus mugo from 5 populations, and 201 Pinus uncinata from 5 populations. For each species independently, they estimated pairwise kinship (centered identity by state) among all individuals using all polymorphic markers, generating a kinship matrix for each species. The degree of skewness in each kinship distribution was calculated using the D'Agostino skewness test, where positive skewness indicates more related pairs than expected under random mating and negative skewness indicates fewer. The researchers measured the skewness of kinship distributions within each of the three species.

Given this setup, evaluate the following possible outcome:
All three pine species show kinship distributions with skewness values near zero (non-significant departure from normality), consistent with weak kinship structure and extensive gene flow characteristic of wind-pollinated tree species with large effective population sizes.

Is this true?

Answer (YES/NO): NO